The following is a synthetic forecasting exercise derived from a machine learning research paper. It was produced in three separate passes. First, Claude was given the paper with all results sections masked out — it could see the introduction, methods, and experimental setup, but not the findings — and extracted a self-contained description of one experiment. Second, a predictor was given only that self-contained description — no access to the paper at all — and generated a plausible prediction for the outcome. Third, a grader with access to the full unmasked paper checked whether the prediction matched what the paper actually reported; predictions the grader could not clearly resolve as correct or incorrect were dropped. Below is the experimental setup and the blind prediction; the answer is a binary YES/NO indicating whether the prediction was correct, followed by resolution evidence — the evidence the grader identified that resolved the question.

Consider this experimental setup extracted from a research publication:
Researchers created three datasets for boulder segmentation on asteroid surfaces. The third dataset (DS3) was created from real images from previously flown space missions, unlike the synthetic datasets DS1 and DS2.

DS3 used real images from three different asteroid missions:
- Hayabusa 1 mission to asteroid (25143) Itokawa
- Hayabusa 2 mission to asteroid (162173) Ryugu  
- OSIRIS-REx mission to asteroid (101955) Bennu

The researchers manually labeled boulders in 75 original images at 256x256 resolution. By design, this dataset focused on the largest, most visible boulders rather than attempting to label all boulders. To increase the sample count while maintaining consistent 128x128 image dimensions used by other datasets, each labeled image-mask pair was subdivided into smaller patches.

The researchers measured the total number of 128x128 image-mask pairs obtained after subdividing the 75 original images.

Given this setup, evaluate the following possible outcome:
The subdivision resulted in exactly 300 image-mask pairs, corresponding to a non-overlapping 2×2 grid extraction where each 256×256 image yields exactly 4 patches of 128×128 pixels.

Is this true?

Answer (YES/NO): YES